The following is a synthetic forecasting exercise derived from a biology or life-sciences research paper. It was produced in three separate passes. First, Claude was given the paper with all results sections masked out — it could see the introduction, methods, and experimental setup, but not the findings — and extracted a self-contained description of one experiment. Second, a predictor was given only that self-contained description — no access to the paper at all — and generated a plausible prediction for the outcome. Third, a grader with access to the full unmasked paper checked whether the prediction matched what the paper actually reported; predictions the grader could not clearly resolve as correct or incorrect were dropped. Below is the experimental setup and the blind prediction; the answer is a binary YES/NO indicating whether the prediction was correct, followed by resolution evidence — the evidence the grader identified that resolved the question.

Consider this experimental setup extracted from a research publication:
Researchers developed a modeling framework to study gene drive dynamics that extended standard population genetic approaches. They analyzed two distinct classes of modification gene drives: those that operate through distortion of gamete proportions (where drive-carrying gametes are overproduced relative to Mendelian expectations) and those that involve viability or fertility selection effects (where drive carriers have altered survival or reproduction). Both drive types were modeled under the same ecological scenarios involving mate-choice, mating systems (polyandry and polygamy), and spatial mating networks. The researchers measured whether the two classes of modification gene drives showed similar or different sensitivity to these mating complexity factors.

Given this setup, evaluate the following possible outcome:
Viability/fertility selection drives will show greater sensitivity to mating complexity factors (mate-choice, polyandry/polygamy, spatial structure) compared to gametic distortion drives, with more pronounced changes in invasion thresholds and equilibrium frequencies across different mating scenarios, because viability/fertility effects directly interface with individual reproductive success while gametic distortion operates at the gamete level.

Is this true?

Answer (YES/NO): NO